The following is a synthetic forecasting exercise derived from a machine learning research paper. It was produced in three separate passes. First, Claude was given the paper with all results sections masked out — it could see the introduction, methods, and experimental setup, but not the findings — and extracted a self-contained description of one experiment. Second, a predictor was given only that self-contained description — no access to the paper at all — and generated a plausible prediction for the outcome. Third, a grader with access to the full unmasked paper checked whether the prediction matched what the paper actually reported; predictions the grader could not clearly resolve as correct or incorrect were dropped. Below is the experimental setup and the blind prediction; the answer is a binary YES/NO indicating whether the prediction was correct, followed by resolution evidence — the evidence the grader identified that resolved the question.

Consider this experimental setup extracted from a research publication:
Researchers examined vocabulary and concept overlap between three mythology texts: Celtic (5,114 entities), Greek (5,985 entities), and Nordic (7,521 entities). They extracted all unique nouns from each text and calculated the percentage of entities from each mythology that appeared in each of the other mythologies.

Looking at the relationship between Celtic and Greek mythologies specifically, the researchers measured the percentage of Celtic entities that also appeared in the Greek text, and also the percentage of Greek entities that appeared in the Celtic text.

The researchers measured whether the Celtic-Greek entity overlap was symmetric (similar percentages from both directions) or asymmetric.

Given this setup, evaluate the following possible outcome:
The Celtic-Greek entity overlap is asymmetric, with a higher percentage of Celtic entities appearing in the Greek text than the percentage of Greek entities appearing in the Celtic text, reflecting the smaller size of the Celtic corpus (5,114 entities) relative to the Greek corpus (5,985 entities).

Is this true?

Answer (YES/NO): NO